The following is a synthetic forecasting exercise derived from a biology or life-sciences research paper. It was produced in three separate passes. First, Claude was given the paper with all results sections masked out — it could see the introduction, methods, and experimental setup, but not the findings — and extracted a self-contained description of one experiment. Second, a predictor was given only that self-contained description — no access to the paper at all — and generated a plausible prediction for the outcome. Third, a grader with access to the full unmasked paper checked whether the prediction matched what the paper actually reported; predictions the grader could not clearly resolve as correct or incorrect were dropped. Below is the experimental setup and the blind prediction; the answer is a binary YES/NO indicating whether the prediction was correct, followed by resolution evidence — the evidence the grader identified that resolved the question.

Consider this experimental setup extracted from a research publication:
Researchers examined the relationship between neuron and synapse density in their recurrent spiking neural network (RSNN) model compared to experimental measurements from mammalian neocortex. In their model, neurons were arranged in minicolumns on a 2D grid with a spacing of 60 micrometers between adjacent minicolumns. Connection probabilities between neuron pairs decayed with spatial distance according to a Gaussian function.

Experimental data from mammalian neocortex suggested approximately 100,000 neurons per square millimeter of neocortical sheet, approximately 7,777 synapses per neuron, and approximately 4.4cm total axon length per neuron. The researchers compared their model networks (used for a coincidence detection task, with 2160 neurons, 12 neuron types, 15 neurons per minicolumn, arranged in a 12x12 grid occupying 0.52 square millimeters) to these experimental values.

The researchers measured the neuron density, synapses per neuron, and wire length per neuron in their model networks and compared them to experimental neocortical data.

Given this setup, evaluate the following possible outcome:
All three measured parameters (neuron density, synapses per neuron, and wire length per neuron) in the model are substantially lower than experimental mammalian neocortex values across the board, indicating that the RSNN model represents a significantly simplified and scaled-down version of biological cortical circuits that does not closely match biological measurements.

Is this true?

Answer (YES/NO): YES